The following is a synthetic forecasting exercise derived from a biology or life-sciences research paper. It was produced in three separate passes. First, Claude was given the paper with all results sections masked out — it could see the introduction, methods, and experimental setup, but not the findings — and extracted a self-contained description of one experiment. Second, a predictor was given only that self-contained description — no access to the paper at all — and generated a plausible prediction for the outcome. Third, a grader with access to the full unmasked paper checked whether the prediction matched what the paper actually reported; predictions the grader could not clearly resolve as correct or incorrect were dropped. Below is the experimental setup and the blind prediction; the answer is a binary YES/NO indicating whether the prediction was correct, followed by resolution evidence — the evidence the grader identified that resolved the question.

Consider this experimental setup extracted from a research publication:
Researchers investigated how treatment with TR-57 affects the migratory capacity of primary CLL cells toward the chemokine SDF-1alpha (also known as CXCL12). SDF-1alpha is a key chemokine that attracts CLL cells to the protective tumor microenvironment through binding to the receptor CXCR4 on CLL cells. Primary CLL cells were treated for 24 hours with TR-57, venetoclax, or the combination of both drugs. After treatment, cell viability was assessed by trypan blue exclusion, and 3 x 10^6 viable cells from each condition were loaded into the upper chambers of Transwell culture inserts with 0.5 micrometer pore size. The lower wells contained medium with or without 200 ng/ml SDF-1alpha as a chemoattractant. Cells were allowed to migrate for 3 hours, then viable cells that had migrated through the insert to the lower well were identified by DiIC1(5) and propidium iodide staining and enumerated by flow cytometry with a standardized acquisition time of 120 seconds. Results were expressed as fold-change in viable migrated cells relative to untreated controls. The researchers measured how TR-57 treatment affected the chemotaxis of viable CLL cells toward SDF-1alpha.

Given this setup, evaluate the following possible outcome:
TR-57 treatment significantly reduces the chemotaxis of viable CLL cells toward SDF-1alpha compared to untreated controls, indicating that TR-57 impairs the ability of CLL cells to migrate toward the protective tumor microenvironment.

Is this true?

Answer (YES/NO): YES